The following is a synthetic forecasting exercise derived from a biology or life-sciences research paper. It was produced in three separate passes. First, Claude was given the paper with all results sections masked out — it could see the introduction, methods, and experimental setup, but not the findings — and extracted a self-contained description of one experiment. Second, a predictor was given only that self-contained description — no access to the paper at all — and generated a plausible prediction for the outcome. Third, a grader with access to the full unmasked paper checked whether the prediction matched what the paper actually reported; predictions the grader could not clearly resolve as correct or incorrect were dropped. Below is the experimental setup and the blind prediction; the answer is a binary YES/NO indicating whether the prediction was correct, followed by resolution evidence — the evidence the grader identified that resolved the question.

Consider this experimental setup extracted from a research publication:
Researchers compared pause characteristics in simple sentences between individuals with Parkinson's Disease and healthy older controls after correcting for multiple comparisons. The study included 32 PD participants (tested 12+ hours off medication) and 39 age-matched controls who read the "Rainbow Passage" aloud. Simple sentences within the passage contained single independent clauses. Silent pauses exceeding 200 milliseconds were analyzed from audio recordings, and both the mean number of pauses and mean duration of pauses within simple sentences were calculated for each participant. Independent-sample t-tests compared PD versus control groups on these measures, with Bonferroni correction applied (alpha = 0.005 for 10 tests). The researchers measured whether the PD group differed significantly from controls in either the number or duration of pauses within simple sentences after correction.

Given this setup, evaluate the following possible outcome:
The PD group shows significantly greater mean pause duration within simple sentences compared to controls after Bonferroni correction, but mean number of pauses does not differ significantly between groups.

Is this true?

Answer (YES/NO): NO